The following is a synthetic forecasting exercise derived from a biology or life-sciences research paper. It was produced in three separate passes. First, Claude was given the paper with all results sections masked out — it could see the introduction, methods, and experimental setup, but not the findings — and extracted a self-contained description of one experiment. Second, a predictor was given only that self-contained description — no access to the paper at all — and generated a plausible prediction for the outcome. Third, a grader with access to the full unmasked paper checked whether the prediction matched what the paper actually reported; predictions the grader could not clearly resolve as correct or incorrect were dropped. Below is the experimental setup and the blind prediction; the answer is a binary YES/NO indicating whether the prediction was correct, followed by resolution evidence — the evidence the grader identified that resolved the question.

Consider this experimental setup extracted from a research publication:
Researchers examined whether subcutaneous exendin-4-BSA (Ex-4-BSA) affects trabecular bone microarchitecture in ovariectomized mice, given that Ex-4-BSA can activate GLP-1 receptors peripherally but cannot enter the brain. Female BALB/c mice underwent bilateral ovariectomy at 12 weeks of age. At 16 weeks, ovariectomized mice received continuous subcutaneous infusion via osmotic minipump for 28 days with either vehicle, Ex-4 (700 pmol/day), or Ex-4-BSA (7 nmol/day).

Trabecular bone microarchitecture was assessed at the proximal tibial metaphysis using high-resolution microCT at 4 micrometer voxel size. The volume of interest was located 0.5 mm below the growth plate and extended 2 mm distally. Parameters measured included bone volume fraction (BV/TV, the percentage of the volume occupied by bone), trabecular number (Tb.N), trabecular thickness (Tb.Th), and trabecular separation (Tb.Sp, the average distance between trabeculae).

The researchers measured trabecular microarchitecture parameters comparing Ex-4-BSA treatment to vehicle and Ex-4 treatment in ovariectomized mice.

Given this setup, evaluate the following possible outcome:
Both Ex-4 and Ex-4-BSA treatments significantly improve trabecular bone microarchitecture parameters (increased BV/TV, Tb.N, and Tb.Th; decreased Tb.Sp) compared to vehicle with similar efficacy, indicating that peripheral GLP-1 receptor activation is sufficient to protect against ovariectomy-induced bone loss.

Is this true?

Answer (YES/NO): NO